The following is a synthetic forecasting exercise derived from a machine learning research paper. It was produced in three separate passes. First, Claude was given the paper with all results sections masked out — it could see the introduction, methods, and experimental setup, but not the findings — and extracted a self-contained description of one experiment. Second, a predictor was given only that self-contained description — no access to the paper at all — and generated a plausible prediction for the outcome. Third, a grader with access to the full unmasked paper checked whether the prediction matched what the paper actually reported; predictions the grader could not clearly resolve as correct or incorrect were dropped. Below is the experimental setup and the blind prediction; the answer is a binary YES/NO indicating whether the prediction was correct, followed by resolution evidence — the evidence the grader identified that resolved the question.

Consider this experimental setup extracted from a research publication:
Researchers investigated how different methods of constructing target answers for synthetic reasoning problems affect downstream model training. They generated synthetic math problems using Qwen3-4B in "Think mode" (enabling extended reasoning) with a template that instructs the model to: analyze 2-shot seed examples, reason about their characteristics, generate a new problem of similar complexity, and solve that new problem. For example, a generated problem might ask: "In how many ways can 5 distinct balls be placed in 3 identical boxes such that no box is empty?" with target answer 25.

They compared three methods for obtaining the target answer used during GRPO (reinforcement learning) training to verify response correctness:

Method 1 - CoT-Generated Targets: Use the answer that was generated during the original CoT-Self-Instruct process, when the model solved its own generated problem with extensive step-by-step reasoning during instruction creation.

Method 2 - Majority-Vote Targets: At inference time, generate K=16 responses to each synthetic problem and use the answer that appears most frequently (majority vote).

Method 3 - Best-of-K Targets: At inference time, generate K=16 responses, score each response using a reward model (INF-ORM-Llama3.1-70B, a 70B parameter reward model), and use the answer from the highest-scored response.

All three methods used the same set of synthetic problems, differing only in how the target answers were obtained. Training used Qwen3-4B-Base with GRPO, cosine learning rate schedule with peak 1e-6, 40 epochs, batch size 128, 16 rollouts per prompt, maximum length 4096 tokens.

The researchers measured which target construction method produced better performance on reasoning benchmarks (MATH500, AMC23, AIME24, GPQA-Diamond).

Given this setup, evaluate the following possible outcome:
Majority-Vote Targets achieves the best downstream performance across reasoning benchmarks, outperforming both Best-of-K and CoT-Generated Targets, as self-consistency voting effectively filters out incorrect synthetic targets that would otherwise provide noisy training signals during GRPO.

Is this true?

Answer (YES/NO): NO